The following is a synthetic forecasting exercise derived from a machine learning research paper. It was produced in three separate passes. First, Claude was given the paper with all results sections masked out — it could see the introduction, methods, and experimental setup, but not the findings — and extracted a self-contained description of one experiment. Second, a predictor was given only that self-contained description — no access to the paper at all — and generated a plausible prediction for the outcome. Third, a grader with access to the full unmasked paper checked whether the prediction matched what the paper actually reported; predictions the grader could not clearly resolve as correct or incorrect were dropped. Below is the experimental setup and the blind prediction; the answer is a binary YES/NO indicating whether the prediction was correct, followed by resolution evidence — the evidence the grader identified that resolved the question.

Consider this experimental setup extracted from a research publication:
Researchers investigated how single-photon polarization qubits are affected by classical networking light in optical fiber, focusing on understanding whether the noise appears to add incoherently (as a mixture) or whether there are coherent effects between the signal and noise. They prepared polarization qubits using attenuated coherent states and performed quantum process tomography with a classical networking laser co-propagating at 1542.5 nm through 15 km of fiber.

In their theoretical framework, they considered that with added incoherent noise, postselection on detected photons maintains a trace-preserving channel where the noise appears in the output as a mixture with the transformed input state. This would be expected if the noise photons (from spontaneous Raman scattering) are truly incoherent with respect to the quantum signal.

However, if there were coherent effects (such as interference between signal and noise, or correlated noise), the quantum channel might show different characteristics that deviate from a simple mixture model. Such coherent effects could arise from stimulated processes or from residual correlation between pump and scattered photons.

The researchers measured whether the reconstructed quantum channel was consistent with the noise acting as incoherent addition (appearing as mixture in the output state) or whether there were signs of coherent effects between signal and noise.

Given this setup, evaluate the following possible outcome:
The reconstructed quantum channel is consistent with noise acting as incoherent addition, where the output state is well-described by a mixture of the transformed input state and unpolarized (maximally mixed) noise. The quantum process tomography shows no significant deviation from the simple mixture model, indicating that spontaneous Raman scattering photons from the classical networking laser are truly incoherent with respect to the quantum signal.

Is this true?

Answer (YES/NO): NO